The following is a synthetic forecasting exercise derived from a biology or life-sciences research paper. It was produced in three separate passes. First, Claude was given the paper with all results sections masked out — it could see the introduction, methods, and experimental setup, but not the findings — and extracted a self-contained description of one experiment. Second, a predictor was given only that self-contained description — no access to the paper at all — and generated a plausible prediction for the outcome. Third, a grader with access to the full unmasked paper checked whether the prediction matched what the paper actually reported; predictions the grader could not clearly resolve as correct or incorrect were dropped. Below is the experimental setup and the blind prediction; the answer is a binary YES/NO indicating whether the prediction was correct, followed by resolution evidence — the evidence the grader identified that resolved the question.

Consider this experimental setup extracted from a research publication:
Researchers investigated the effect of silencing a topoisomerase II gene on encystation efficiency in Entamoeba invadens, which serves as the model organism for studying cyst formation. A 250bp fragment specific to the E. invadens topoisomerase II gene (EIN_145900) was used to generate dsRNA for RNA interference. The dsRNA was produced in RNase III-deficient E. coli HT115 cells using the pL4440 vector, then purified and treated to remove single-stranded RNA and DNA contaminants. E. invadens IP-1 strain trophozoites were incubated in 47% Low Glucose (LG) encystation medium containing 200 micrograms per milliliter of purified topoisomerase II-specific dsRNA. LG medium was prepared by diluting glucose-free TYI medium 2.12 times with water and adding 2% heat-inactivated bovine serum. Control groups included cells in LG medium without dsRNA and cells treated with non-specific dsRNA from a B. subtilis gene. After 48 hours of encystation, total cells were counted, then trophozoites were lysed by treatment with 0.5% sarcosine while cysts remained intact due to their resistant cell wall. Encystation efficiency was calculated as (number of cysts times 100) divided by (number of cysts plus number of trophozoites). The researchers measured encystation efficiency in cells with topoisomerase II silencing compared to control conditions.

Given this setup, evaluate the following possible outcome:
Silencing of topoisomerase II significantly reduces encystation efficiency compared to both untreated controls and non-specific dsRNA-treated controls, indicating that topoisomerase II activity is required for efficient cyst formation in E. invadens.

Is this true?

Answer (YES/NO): YES